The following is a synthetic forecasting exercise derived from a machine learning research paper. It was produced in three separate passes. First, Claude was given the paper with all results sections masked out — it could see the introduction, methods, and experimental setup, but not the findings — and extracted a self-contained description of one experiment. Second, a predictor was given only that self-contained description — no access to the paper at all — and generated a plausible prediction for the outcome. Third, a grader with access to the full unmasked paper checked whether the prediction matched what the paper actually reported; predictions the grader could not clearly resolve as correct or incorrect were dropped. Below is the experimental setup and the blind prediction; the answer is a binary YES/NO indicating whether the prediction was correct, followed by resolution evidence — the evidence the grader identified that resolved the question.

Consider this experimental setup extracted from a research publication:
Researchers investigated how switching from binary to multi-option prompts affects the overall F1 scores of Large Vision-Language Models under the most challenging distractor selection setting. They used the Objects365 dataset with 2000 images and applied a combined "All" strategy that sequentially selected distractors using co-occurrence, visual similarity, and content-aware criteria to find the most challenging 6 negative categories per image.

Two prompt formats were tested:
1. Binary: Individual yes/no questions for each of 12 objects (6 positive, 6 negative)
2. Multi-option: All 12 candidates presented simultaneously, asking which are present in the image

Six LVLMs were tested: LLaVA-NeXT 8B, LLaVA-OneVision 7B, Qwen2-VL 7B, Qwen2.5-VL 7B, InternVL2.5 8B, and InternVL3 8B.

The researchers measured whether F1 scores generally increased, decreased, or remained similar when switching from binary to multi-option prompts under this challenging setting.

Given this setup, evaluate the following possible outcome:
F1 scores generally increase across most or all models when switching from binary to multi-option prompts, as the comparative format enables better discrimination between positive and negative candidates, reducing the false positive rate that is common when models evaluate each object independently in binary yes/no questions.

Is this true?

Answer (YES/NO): NO